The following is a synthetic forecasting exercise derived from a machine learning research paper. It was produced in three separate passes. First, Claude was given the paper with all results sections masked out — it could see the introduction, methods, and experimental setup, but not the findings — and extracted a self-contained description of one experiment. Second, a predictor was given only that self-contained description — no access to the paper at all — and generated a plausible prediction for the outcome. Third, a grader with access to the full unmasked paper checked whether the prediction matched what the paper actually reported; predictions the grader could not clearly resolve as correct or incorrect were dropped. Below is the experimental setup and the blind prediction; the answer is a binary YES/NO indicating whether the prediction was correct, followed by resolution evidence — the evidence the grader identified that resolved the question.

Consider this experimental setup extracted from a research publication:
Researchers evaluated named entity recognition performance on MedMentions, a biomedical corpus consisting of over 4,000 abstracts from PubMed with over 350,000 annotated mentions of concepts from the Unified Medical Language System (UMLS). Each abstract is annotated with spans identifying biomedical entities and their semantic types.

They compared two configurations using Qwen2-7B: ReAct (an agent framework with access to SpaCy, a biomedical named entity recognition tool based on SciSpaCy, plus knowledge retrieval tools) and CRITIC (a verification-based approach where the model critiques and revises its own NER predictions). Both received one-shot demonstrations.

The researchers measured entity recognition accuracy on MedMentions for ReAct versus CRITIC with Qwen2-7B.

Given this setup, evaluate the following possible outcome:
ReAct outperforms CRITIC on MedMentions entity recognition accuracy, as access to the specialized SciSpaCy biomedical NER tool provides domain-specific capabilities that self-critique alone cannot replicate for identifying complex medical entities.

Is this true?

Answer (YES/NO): NO